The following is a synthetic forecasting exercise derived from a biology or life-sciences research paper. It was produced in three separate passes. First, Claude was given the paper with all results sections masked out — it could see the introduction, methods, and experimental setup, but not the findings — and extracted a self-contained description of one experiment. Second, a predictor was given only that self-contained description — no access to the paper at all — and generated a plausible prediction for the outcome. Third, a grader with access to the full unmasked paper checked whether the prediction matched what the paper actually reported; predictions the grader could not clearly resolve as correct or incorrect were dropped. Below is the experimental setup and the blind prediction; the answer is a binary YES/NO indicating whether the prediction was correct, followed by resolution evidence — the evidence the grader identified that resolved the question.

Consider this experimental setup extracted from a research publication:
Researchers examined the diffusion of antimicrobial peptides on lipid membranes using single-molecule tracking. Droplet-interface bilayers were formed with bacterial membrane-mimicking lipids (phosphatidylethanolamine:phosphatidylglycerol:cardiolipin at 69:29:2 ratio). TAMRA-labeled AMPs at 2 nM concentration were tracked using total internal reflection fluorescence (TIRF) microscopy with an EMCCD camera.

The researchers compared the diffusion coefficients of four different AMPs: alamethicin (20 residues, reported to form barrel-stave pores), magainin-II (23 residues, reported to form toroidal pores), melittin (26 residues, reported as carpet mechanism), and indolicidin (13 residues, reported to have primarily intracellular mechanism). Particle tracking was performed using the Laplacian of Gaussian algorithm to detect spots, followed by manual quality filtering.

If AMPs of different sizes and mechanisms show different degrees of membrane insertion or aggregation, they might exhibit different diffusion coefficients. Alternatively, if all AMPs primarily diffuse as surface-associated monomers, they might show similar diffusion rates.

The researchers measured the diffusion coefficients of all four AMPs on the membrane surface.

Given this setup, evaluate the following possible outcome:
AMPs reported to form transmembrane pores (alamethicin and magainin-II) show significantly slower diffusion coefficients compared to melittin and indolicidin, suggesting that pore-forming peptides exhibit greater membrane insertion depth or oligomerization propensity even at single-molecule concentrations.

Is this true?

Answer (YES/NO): NO